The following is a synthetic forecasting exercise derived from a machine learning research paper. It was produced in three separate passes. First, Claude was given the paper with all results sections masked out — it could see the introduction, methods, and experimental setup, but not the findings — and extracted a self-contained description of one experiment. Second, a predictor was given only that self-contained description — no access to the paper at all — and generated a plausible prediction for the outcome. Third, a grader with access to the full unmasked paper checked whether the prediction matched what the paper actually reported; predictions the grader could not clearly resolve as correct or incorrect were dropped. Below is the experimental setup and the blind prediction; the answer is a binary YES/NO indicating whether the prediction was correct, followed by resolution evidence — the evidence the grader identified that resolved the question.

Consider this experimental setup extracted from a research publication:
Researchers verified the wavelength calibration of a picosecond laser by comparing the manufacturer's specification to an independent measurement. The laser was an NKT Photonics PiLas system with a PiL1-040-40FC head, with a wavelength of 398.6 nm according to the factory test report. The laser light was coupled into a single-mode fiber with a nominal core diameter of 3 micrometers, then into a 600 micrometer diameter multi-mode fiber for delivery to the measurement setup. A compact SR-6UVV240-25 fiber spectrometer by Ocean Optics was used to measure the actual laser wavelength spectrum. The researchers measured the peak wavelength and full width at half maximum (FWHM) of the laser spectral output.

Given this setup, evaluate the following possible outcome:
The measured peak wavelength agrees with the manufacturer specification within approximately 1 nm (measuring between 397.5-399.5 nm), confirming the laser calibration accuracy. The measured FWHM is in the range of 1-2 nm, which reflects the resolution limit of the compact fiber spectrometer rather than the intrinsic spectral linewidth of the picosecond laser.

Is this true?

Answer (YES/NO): YES